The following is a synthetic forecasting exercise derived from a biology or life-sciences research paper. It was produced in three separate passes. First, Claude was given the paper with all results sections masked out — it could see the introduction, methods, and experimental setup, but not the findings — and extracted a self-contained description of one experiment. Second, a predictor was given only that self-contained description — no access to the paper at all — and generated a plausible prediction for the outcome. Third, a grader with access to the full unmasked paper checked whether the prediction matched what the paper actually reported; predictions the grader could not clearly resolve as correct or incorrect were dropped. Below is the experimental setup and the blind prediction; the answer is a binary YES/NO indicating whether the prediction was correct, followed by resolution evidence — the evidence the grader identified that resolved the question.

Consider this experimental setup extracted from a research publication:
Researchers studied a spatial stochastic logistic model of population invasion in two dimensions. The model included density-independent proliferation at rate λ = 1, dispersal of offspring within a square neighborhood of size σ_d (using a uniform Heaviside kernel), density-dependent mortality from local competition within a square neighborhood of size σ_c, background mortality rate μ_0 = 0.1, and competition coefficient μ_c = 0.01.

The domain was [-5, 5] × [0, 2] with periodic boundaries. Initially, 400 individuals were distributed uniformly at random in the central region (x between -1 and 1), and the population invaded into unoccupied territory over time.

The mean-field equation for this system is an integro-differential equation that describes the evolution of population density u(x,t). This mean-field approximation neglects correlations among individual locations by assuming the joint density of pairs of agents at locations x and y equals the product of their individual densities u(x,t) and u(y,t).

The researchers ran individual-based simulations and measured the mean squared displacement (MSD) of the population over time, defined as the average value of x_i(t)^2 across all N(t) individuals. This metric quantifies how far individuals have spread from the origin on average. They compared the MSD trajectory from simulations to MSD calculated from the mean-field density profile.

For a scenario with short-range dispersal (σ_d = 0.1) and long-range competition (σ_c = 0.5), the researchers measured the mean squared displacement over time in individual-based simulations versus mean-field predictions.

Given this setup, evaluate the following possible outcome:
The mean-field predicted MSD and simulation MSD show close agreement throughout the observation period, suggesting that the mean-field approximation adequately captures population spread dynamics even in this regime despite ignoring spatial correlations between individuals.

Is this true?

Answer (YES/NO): NO